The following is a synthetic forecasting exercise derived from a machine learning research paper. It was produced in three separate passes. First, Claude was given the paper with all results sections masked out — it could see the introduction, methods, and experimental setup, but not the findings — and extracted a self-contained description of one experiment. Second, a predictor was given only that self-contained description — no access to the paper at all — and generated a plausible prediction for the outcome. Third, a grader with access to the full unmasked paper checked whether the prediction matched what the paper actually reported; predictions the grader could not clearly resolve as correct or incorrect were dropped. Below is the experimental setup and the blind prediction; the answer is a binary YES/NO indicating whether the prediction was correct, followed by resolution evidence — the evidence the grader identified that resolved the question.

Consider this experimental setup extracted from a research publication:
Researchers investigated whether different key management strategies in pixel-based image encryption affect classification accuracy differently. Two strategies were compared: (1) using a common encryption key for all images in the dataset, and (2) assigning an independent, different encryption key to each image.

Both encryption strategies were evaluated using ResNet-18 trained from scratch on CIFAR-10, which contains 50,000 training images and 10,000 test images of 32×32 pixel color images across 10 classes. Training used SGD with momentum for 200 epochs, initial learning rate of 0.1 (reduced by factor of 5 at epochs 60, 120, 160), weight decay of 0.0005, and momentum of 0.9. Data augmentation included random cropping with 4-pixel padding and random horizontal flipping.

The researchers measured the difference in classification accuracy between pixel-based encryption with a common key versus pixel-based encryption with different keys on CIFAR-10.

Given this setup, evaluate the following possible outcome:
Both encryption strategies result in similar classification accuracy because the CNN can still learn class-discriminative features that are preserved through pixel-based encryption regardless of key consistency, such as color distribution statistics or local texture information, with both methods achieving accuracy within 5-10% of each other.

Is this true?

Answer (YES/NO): YES